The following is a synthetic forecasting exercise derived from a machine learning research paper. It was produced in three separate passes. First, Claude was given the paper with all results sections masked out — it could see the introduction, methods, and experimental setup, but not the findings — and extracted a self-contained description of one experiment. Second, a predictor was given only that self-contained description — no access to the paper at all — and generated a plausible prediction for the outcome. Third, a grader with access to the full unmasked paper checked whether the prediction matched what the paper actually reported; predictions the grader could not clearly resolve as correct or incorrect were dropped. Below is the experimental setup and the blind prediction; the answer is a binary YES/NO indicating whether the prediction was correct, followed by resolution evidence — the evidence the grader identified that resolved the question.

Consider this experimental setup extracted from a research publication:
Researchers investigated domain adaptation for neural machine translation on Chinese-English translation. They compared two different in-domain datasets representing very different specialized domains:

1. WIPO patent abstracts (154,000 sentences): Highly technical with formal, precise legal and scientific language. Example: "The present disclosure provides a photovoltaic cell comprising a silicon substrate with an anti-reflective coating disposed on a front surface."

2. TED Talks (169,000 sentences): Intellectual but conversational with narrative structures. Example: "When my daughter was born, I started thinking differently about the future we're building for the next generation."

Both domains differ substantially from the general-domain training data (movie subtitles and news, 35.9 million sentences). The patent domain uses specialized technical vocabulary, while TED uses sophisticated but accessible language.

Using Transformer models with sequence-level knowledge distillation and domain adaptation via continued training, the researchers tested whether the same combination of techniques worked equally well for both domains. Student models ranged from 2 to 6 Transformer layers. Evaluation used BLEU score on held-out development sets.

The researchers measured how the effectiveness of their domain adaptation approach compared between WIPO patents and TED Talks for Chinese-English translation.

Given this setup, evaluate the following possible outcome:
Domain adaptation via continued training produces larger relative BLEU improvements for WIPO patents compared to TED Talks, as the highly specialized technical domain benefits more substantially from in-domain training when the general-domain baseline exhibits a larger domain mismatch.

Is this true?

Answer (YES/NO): NO